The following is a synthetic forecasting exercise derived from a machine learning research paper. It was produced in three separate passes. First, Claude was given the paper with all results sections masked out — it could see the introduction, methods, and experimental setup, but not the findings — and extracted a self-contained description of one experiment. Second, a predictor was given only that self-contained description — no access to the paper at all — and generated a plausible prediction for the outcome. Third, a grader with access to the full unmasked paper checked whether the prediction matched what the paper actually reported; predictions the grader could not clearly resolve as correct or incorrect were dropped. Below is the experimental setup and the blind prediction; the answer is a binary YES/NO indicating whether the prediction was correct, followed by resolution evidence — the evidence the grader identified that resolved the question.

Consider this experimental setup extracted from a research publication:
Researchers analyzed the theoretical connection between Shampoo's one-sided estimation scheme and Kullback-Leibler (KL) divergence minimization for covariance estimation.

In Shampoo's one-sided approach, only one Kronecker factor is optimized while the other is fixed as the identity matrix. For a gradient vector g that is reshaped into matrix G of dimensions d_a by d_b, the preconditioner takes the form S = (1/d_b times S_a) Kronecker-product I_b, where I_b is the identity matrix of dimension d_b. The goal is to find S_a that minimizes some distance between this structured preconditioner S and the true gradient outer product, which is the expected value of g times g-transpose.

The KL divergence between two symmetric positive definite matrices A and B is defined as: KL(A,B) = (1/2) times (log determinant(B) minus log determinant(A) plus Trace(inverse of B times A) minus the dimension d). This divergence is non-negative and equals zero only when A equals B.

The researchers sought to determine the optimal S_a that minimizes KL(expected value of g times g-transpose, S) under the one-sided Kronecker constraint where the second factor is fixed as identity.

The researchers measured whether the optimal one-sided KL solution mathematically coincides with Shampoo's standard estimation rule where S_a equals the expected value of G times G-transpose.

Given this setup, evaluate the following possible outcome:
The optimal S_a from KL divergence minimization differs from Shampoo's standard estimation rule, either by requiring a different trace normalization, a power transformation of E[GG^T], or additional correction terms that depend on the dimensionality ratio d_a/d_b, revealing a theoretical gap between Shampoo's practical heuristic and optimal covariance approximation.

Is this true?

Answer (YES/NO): NO